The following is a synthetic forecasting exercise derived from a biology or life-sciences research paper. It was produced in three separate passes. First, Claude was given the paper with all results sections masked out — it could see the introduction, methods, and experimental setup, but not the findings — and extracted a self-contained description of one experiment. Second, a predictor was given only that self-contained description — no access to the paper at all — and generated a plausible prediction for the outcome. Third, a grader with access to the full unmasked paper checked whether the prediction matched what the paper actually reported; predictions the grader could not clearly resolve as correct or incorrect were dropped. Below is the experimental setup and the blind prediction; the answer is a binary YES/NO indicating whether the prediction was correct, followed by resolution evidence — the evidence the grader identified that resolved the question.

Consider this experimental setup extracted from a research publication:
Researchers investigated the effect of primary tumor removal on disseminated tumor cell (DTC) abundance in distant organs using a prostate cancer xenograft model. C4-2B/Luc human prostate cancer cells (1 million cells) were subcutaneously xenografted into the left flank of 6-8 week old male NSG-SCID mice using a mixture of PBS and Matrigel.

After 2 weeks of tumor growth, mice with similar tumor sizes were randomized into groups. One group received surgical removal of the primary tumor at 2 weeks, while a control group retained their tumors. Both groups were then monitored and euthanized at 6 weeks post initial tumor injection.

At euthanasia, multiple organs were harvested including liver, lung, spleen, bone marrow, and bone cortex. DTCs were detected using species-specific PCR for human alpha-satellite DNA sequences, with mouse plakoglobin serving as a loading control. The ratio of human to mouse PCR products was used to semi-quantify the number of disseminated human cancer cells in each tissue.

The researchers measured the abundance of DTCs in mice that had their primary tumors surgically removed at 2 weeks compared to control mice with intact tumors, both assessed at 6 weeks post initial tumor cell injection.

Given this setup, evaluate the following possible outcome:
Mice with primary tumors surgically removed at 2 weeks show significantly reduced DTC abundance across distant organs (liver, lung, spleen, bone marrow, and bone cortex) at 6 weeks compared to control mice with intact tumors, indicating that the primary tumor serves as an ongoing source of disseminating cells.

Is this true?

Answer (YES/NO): NO